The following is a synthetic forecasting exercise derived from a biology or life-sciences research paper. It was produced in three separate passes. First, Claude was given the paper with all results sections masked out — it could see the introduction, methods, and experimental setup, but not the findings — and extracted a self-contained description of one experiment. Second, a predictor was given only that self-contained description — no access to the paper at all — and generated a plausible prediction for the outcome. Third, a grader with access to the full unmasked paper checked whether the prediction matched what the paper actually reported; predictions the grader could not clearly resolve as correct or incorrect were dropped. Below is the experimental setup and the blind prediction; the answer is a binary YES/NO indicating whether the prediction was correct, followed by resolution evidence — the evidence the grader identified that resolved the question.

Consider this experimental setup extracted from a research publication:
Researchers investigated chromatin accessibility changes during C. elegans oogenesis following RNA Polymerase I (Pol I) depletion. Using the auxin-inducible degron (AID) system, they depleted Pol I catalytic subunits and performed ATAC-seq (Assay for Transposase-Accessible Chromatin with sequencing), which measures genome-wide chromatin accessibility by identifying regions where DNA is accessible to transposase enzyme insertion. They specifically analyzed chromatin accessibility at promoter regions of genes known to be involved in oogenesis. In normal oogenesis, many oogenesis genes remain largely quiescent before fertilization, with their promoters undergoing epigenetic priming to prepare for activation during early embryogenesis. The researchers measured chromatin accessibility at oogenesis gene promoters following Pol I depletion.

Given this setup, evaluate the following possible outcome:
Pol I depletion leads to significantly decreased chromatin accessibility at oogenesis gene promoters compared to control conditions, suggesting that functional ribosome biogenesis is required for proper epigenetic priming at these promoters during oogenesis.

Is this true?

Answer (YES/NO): NO